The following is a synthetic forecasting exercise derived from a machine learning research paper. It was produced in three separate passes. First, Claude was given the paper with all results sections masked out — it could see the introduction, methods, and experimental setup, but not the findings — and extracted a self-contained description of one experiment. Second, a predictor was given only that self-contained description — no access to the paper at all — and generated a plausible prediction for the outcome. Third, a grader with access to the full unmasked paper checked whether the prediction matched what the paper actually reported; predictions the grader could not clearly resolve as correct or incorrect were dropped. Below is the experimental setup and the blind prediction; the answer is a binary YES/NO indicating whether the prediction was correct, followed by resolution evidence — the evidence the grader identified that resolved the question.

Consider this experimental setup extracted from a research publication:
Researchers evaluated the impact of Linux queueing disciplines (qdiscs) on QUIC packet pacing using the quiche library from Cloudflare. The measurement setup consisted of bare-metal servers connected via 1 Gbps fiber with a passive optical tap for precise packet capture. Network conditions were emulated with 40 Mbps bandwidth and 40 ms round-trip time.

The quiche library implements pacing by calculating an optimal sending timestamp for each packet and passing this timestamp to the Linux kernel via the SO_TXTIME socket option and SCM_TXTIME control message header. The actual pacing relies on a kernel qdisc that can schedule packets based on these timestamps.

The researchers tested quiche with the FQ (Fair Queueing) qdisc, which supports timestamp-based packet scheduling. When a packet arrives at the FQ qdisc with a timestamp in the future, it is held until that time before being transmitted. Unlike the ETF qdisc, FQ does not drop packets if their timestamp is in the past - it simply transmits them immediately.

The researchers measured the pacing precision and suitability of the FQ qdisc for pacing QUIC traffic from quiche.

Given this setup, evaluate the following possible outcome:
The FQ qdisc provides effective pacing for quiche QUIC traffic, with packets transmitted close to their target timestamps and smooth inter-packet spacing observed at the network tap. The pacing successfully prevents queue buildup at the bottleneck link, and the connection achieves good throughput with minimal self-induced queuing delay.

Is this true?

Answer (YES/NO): NO